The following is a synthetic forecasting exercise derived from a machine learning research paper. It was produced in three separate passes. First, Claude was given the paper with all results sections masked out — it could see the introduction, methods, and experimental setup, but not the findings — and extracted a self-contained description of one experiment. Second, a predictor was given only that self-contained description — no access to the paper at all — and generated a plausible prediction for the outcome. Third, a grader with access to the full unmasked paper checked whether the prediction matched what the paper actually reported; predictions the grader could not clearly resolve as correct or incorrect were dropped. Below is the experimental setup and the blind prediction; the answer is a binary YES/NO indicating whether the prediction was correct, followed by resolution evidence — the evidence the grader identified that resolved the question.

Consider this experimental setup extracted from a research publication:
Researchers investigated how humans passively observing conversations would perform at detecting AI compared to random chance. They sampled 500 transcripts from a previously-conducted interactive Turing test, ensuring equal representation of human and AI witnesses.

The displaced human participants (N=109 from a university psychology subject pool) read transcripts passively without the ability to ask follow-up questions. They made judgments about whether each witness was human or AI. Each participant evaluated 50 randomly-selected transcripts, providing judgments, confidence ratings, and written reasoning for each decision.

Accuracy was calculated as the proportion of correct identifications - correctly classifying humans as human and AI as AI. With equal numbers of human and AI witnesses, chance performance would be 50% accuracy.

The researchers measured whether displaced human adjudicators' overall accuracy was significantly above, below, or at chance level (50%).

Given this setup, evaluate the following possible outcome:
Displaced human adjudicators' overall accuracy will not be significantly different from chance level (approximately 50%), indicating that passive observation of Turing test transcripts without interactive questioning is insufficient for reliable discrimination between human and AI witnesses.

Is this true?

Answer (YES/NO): YES